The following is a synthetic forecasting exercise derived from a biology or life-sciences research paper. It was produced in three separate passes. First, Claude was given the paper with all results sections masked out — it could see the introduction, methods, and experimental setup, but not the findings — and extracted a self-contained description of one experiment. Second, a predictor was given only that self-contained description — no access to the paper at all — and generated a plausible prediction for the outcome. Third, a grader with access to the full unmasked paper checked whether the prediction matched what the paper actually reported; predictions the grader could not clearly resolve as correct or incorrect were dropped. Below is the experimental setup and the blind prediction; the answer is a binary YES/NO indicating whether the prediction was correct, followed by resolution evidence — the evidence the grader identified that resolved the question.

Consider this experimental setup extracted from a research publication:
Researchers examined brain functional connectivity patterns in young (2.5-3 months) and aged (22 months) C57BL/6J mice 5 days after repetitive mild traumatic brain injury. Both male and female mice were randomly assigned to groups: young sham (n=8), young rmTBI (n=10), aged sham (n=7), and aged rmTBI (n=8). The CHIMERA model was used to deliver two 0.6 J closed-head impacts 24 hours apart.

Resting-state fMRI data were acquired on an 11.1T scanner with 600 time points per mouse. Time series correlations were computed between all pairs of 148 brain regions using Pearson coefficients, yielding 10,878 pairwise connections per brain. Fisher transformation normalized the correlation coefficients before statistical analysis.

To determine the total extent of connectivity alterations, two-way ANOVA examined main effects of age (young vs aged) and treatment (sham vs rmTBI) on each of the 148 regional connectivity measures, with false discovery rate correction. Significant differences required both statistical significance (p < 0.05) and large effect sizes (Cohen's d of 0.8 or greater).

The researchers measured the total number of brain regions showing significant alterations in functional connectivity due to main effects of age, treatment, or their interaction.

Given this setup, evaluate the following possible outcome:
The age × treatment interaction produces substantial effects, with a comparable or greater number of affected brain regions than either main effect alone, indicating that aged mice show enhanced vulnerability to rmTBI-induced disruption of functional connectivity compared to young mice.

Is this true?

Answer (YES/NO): NO